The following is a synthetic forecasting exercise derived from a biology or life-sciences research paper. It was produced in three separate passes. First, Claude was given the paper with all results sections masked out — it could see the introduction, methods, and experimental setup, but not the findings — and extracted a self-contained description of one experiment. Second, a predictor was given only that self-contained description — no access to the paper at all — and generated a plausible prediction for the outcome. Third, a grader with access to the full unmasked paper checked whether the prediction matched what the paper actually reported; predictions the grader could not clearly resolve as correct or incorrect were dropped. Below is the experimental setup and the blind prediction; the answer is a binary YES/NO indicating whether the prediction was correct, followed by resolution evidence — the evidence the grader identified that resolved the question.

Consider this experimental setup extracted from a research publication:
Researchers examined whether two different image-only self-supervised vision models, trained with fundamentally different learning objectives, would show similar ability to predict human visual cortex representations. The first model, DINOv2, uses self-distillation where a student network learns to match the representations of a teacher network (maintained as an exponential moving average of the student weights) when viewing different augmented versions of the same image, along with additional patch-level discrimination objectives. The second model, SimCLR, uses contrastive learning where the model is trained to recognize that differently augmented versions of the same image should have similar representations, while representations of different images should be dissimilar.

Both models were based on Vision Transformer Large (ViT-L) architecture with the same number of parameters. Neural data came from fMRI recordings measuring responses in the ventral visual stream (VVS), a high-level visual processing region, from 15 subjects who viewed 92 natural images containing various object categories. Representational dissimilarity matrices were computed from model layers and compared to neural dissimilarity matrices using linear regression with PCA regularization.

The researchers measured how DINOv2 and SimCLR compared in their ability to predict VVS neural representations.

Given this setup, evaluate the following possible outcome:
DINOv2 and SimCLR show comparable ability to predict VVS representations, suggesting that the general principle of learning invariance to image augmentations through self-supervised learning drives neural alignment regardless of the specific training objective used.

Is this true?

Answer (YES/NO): NO